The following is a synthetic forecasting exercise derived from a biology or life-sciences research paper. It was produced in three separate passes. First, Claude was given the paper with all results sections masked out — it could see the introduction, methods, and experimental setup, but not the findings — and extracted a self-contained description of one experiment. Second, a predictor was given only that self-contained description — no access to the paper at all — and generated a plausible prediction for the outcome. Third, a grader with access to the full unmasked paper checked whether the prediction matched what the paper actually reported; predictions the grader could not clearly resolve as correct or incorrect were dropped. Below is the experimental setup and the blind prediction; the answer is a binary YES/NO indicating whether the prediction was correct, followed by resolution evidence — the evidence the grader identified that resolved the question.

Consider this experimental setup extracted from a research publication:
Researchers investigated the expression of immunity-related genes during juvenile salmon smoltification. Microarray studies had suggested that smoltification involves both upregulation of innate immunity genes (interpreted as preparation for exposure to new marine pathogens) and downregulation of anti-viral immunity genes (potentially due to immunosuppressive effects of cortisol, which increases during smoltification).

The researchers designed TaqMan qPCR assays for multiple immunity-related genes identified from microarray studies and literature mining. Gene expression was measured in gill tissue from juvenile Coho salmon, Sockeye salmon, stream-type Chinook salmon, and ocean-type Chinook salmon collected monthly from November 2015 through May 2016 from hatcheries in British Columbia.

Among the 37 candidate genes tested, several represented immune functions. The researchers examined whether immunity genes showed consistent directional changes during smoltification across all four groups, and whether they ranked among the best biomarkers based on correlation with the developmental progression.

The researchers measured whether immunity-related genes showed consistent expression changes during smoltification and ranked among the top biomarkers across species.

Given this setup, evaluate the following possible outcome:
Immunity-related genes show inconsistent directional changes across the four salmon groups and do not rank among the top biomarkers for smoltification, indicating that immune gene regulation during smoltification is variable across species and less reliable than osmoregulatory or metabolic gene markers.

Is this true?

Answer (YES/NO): NO